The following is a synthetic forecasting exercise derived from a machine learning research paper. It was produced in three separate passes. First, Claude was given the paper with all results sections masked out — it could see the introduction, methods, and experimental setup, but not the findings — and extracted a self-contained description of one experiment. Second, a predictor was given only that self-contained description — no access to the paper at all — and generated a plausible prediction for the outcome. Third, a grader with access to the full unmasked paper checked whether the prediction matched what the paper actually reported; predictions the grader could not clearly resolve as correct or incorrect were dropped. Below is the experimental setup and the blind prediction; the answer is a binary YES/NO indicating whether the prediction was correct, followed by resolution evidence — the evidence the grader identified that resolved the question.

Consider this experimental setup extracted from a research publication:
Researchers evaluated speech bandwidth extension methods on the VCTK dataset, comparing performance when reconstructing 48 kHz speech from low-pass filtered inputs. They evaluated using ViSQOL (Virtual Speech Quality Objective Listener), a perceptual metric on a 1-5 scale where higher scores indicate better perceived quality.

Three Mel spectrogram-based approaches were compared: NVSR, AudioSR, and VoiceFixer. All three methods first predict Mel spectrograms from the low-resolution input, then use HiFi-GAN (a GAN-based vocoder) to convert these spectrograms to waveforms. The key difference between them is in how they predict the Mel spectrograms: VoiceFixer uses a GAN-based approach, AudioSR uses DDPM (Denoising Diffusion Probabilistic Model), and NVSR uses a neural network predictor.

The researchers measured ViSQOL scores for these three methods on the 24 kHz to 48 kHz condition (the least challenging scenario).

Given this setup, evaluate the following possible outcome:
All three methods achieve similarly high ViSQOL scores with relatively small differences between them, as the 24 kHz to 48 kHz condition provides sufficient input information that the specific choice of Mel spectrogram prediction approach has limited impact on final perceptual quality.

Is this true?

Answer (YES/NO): NO